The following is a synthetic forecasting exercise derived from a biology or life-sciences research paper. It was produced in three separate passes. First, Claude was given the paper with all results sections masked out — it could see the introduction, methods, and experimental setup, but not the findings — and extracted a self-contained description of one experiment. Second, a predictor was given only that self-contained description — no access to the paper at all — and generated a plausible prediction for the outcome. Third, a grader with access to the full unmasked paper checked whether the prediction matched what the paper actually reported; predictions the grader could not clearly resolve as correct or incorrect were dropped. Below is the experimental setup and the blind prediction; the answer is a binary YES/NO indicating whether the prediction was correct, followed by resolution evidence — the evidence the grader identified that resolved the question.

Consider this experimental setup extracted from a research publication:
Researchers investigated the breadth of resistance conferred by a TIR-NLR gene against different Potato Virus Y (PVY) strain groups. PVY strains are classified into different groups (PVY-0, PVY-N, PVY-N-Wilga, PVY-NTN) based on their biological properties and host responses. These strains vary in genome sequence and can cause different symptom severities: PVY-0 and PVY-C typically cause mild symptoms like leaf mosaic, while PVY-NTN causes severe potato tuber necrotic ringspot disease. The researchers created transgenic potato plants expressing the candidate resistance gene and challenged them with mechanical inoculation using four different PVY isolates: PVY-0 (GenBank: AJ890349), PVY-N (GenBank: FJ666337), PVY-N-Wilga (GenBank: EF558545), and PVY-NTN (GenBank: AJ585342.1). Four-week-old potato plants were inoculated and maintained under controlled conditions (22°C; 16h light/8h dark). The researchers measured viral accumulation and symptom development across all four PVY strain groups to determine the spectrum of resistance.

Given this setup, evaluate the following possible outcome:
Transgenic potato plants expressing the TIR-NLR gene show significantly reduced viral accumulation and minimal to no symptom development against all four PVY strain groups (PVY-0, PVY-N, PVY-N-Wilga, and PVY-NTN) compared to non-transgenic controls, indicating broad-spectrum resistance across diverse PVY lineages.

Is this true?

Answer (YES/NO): NO